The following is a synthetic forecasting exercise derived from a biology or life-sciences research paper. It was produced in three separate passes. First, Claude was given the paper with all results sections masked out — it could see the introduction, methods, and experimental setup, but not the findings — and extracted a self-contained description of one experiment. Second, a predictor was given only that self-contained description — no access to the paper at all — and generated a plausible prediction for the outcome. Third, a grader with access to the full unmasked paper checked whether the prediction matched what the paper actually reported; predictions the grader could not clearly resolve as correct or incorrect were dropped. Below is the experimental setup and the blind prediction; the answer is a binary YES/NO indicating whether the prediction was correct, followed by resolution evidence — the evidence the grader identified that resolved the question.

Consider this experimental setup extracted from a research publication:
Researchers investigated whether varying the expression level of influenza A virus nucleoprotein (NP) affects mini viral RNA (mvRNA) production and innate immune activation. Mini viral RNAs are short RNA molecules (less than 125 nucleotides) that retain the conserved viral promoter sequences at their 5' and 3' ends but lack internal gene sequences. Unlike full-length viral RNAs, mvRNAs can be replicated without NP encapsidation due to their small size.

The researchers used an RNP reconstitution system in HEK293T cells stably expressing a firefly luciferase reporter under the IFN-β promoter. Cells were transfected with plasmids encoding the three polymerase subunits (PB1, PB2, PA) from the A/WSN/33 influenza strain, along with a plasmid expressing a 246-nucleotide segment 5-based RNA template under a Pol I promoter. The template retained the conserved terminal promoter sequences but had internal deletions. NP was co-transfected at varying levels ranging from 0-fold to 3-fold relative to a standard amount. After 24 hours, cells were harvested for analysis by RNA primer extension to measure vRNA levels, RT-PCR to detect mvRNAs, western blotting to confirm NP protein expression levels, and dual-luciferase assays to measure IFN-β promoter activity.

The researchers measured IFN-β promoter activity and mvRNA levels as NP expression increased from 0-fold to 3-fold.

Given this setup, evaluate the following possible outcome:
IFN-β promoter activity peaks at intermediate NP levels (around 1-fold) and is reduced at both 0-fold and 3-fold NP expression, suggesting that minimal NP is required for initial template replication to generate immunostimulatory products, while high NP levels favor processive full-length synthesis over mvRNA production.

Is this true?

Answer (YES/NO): NO